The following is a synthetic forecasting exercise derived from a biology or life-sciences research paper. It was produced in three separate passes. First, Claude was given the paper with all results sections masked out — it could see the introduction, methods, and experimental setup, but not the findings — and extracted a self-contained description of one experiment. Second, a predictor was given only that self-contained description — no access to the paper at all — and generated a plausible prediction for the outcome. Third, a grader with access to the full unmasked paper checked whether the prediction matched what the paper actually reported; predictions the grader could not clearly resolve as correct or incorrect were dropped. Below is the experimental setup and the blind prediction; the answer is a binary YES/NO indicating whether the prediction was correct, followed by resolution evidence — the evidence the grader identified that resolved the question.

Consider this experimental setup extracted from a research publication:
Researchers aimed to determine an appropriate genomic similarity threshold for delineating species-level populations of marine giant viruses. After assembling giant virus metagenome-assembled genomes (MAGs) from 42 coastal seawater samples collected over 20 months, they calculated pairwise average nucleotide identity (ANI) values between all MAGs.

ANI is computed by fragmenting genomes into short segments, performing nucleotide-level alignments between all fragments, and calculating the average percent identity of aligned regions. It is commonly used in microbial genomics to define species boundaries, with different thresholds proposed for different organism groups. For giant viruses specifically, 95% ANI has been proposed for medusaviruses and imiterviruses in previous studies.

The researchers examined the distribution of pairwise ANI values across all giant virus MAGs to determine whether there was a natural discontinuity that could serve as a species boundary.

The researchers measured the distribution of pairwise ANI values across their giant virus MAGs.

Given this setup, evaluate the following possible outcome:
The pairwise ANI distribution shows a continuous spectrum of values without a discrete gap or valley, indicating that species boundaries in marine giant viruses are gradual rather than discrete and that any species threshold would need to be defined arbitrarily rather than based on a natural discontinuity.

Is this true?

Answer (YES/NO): NO